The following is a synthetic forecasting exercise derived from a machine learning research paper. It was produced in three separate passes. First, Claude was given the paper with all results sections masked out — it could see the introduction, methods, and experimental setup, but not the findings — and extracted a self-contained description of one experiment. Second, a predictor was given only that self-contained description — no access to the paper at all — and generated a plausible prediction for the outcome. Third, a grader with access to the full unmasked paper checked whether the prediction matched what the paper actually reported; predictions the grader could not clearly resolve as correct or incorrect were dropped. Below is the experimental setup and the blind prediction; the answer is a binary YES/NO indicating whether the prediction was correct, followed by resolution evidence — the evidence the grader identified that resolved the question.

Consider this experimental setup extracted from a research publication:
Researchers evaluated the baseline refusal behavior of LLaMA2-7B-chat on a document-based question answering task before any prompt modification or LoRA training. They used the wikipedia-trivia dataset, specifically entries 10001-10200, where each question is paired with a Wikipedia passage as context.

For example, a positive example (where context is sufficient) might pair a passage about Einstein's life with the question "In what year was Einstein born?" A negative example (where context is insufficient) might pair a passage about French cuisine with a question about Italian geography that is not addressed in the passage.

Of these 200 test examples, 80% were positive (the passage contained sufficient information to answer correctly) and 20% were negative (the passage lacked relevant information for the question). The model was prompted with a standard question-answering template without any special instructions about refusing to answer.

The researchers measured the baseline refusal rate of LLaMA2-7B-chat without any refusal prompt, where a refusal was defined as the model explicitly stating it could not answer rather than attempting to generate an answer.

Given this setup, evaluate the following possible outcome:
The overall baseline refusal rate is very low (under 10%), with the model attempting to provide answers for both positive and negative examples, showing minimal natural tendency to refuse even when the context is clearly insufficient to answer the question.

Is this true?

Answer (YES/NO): YES